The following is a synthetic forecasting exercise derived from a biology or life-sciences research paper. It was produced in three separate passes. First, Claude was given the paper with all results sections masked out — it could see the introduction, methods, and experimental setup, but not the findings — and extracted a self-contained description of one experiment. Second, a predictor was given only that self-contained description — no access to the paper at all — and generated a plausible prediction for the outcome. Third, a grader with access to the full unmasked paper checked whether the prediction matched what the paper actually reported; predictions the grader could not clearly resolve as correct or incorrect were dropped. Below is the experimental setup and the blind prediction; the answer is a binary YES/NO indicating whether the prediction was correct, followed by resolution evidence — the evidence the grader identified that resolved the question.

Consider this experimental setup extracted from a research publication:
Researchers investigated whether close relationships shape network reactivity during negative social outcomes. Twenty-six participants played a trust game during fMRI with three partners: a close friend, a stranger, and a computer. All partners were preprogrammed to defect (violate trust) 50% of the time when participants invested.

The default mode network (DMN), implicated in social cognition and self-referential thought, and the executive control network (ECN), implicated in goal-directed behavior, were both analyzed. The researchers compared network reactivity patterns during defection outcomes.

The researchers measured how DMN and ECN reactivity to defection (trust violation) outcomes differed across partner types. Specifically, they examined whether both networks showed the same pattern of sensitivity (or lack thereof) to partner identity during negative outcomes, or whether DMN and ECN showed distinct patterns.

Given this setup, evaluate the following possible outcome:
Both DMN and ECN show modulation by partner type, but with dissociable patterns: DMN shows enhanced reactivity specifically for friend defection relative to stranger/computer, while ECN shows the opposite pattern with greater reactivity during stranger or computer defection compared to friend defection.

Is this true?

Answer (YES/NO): NO